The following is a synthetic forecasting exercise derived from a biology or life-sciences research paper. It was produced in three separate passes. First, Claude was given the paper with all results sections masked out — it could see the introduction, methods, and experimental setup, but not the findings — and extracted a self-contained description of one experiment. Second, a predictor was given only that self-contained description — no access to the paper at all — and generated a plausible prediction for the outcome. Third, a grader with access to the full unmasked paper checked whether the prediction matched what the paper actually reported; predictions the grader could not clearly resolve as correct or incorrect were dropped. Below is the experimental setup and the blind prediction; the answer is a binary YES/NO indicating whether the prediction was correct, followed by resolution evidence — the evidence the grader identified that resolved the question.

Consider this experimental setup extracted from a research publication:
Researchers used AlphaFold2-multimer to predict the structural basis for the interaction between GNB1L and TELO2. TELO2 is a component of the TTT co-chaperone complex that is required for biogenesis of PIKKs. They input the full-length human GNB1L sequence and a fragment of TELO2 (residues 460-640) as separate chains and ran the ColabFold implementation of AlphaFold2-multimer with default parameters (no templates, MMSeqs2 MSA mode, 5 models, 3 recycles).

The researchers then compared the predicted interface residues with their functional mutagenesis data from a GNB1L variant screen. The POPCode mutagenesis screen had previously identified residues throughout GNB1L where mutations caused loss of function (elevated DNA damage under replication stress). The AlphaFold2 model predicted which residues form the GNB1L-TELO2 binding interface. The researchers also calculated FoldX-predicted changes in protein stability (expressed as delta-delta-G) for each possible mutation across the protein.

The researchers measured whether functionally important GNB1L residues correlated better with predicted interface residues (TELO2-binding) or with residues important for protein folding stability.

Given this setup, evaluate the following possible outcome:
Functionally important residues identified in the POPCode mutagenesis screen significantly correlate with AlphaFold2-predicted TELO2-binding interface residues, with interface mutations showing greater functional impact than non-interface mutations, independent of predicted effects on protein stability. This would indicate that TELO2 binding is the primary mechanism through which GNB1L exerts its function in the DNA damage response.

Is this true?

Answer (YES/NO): NO